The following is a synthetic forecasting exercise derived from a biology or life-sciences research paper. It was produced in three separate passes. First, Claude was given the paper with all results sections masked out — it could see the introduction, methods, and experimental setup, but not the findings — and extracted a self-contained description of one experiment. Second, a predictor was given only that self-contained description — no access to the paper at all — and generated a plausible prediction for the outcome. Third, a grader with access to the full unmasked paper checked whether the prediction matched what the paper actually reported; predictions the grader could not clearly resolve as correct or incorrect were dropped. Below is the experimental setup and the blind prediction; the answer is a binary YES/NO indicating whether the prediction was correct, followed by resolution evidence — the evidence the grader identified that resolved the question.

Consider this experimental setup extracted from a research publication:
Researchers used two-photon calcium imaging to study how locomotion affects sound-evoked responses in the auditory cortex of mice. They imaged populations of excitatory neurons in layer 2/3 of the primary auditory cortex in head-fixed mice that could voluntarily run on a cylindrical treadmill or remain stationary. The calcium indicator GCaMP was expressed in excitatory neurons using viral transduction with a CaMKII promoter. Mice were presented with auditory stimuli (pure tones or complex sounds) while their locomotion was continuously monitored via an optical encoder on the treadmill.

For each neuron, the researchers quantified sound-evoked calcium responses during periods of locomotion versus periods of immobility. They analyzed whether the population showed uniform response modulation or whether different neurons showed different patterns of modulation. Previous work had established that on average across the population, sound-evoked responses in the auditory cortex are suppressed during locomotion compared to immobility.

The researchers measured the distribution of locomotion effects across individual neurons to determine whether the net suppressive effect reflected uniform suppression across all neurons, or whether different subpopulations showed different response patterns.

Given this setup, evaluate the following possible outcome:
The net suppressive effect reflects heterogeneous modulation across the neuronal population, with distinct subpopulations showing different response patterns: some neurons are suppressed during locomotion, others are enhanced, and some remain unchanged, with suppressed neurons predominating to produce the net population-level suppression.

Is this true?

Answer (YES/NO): YES